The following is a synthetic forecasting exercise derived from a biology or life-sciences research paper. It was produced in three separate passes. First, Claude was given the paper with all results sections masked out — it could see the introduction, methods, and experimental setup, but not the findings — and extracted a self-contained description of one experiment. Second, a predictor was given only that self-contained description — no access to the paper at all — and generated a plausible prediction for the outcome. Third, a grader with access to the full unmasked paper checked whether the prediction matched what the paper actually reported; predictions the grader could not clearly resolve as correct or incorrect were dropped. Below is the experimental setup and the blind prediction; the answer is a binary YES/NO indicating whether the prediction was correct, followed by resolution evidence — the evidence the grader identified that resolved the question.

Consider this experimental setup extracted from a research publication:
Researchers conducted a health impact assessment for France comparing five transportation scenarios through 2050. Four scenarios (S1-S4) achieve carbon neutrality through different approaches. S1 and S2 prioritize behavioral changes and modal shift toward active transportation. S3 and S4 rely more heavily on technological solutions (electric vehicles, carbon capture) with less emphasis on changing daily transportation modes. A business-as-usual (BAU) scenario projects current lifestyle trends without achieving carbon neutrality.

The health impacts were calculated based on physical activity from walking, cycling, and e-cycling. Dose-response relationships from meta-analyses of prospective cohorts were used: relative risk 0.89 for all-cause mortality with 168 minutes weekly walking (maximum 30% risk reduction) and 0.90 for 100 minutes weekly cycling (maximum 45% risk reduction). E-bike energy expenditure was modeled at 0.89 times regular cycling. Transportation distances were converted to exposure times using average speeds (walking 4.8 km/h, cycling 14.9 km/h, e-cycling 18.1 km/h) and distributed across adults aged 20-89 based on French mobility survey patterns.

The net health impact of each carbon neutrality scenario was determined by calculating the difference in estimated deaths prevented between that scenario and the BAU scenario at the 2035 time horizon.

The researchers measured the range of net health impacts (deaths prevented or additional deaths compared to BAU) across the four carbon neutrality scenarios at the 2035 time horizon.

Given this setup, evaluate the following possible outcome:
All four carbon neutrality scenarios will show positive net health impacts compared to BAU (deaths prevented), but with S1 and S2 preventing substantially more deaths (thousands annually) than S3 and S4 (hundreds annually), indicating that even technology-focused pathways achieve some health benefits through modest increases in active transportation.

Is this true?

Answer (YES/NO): NO